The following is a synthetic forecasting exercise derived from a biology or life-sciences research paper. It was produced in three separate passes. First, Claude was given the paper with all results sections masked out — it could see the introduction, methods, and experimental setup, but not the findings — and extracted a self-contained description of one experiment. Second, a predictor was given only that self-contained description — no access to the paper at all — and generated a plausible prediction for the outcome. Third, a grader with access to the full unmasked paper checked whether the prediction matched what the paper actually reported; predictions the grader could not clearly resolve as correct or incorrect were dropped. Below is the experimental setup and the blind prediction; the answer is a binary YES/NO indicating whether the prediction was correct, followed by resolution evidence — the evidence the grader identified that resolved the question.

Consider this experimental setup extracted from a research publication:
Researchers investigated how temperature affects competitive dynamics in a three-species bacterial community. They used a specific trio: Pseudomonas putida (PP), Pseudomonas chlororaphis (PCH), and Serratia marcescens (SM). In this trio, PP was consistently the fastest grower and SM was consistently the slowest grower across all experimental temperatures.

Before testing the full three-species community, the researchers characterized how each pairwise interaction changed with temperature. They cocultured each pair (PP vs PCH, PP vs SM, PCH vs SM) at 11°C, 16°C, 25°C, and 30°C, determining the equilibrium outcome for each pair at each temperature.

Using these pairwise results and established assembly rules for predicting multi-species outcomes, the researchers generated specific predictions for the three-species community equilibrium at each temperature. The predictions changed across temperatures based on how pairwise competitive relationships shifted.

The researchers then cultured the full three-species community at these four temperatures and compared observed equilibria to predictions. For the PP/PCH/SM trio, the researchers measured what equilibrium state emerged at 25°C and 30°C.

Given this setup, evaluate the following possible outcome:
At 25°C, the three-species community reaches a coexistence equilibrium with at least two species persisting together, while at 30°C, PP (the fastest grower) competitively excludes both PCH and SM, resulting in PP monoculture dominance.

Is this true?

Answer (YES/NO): NO